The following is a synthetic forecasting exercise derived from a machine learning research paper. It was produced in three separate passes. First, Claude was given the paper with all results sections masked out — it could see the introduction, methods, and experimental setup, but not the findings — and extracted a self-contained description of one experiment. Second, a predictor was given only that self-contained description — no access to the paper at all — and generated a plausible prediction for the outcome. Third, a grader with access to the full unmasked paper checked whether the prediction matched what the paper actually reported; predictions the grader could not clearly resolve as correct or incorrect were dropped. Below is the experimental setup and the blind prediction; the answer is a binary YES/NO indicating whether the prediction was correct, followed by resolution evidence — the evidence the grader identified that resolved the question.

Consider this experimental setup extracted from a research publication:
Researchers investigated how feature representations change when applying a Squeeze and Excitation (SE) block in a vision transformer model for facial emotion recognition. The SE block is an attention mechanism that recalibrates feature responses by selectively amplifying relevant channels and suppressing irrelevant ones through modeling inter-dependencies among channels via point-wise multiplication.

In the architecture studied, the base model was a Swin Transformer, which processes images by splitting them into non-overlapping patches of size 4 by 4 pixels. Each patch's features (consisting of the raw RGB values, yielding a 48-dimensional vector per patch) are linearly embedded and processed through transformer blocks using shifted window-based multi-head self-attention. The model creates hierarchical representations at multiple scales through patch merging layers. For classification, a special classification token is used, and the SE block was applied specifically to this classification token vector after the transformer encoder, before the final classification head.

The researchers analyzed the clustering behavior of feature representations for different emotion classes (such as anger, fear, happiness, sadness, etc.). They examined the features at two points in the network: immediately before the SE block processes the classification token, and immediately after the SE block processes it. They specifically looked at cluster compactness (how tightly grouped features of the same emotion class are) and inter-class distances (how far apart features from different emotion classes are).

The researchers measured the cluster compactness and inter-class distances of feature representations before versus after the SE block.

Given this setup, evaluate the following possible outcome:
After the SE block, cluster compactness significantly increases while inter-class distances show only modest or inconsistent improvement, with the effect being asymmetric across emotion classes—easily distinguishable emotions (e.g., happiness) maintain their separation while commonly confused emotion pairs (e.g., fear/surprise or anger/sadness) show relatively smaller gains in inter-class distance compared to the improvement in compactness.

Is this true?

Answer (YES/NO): NO